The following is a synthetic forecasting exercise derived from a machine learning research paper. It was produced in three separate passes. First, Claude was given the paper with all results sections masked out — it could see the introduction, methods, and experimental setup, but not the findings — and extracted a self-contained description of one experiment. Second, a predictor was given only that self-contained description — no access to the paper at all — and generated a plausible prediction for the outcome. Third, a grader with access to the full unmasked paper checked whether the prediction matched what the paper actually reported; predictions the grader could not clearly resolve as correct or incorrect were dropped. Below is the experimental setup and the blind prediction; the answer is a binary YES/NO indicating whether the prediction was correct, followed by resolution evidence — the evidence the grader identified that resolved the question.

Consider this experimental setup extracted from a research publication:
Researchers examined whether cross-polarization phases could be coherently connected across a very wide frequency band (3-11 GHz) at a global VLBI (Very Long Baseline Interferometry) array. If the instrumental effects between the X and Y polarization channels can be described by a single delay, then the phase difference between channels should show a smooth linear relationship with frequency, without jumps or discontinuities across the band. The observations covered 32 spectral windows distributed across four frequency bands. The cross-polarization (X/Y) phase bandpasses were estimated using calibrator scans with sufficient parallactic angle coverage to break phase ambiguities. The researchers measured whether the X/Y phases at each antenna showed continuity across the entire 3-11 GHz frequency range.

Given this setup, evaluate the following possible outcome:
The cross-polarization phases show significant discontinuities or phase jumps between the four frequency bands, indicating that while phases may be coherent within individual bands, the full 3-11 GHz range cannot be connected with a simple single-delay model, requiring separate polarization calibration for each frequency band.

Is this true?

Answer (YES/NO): NO